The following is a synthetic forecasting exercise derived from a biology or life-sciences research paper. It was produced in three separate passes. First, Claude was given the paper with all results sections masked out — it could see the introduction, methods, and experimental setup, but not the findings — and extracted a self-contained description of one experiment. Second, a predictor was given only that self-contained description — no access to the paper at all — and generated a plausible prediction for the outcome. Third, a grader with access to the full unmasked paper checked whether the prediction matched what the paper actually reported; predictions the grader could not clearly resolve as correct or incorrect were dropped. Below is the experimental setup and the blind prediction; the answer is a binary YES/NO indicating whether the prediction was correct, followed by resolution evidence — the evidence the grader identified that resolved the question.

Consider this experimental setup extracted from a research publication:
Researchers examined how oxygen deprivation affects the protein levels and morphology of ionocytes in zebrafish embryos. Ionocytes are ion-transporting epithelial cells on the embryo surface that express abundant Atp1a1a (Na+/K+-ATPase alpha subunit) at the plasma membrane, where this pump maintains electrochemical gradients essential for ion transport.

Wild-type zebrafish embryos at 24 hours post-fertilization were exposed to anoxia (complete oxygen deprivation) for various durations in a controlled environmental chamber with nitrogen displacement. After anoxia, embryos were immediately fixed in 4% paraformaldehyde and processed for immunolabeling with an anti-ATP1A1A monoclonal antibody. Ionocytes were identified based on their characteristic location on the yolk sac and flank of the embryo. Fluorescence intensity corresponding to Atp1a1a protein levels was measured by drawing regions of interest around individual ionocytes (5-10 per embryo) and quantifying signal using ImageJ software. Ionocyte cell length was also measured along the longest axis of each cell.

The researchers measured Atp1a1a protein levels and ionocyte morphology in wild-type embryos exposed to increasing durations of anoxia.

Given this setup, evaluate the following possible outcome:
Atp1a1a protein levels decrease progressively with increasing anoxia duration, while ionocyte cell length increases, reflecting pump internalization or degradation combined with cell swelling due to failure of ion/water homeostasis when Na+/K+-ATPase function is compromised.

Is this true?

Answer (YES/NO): NO